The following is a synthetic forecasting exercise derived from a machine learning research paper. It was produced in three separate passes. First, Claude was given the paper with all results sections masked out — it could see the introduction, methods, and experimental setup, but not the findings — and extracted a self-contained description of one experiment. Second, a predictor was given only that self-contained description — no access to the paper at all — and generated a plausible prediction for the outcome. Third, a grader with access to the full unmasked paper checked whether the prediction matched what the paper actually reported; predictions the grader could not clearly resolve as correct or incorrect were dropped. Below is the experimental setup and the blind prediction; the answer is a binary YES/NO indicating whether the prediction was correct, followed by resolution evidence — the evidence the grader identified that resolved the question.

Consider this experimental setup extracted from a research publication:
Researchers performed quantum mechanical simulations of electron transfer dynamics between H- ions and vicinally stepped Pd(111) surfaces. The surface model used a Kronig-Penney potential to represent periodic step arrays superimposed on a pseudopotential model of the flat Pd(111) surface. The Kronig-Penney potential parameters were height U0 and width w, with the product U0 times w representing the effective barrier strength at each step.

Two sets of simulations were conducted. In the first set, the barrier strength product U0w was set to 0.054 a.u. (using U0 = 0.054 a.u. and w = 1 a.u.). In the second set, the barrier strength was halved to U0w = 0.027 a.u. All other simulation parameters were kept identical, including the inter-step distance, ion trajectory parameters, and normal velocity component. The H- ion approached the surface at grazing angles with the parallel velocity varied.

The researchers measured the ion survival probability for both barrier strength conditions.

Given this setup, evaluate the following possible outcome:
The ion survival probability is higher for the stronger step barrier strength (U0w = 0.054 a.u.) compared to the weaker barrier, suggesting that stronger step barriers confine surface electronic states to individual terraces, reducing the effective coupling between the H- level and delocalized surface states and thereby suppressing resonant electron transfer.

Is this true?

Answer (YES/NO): NO